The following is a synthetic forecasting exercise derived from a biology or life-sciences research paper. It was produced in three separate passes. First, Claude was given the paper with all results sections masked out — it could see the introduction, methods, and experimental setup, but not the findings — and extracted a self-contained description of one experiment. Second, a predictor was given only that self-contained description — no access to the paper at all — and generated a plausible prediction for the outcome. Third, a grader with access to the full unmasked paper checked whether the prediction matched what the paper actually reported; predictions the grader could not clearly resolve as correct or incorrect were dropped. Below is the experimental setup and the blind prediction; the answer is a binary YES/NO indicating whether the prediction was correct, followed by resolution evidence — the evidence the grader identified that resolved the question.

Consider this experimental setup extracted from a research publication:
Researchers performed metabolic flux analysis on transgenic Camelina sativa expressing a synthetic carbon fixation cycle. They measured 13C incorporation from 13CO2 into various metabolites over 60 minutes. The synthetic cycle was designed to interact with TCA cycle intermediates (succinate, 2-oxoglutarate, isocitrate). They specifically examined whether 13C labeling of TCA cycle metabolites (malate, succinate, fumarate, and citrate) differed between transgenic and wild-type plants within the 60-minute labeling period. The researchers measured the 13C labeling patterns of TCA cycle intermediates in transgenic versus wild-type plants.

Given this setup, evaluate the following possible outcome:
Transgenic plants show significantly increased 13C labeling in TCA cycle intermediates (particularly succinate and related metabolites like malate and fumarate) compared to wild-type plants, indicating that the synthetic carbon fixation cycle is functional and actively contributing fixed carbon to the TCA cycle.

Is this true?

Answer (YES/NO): NO